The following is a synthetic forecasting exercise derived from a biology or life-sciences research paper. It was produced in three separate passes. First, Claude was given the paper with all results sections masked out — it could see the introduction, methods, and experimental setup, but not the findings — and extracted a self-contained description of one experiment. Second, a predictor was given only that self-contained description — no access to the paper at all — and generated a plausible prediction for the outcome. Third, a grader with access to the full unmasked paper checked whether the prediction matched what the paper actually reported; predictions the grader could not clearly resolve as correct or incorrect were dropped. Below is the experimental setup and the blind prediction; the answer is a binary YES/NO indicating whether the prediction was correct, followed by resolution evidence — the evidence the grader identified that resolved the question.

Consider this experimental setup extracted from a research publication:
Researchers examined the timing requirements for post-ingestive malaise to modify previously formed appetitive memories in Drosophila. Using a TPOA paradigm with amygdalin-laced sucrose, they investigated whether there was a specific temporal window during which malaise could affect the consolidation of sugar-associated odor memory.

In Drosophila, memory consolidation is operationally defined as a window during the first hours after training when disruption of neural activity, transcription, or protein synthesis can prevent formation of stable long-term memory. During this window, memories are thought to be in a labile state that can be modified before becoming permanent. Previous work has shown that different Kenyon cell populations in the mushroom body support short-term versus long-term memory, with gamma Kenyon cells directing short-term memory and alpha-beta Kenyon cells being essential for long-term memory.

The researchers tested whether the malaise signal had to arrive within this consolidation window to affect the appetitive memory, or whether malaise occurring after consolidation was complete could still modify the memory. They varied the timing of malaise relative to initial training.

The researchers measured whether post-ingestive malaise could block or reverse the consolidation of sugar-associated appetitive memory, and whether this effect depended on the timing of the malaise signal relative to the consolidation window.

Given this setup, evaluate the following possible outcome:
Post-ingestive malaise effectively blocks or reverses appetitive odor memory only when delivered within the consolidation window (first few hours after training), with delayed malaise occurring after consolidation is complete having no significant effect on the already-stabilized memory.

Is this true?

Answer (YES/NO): YES